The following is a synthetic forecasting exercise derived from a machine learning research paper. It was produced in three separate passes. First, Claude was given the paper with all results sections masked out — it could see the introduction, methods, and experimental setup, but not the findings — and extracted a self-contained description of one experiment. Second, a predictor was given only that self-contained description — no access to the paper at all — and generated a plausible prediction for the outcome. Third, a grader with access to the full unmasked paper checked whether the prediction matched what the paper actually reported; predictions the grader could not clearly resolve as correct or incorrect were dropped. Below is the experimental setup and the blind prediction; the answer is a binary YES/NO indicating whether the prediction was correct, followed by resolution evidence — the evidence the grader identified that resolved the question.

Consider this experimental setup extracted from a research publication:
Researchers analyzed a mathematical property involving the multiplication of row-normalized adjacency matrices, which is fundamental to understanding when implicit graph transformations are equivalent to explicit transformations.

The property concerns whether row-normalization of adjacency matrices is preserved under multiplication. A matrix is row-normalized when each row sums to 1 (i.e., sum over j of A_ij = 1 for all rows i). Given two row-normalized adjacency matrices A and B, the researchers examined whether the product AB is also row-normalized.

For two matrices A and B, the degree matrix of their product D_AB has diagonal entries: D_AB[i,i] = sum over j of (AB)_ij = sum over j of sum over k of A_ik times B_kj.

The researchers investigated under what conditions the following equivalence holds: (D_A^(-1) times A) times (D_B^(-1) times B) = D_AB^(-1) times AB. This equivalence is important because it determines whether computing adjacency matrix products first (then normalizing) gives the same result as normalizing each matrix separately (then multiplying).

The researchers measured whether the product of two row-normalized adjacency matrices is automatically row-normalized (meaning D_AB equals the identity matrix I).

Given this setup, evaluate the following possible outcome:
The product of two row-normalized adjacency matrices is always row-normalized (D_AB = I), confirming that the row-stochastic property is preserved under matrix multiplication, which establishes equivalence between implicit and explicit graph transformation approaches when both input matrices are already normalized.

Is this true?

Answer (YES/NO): YES